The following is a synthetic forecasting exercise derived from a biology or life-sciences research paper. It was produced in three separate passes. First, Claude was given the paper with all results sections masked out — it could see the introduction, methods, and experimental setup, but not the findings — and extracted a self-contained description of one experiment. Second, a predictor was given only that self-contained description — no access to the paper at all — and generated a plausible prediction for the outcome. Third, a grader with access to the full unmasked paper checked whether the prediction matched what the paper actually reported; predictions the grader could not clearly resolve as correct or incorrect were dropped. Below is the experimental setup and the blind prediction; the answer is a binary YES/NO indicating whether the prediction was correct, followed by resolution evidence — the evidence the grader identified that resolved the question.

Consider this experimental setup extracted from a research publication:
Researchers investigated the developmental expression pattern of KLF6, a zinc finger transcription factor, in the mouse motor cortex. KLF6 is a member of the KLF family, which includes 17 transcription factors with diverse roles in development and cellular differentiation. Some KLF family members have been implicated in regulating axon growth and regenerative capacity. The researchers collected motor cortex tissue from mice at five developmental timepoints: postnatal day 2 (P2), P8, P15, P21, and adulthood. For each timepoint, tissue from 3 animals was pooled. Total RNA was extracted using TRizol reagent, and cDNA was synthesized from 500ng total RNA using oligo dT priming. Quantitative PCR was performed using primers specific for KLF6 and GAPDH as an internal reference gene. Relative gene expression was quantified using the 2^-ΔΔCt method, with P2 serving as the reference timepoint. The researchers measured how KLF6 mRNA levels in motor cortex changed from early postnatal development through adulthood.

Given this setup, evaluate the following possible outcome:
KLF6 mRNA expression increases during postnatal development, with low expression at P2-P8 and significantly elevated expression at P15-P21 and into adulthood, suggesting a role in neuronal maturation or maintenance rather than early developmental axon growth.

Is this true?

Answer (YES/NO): NO